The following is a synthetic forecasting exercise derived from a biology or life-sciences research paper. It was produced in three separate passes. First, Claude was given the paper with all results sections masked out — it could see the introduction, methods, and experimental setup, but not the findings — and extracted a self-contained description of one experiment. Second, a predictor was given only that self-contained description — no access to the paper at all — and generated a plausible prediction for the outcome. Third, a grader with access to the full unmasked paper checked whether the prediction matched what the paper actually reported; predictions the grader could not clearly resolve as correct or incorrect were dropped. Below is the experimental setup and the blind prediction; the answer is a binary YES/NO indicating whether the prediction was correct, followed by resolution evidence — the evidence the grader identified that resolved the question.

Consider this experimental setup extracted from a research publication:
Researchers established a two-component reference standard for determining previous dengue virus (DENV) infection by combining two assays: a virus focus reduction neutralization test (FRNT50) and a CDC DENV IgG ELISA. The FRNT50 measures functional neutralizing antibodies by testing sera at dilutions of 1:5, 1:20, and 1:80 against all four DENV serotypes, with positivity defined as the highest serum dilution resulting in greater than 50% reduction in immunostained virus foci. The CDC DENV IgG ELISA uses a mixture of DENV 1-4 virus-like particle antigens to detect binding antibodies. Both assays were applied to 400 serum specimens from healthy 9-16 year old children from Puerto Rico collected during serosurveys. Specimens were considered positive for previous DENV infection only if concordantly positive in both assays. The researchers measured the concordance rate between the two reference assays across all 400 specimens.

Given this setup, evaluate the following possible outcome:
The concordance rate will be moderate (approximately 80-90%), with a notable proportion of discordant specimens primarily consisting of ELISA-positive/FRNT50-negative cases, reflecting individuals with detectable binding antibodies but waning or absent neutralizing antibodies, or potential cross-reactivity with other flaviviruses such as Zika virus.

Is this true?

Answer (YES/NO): NO